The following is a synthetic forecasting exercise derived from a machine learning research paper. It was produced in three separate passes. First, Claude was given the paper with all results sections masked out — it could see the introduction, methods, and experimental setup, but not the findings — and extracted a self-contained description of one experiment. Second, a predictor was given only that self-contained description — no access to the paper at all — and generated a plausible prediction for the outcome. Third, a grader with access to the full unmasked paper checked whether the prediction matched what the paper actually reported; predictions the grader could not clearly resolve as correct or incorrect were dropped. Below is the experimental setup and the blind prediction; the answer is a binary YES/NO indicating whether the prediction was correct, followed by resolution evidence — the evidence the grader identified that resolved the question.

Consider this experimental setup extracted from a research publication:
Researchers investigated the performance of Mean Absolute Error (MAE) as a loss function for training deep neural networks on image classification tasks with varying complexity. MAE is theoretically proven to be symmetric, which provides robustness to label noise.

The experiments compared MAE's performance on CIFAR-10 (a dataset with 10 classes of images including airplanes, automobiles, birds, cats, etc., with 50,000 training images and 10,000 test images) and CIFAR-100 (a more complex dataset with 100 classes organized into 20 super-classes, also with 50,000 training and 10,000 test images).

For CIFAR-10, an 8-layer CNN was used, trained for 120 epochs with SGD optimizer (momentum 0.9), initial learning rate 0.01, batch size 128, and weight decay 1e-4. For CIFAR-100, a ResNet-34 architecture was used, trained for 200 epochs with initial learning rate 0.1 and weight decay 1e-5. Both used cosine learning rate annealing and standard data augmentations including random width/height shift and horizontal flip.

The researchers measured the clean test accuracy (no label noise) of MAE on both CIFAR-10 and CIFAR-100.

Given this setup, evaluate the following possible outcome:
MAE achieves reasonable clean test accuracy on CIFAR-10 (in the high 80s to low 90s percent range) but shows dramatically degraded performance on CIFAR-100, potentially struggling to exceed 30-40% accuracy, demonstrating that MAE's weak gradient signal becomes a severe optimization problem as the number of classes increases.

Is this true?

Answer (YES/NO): NO